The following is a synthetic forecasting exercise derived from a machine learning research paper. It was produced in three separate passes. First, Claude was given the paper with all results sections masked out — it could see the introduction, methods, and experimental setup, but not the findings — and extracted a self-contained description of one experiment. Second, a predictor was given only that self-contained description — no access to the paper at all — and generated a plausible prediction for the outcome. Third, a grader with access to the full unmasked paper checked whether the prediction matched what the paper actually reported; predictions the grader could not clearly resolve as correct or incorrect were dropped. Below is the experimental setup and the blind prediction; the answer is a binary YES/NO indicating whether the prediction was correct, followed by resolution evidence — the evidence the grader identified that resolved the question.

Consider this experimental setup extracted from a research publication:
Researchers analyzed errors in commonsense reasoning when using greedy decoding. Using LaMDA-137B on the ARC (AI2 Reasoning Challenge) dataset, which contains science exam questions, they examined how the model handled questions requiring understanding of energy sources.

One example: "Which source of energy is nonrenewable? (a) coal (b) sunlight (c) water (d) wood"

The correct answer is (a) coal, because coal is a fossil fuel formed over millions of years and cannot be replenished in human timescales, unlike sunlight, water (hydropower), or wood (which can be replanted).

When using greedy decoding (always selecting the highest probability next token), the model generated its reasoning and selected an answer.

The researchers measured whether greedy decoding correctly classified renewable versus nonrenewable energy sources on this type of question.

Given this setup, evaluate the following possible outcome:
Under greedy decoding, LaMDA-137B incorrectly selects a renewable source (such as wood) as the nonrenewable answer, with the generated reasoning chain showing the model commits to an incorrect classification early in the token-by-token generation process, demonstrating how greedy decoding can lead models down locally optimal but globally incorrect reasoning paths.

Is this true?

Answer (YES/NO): YES